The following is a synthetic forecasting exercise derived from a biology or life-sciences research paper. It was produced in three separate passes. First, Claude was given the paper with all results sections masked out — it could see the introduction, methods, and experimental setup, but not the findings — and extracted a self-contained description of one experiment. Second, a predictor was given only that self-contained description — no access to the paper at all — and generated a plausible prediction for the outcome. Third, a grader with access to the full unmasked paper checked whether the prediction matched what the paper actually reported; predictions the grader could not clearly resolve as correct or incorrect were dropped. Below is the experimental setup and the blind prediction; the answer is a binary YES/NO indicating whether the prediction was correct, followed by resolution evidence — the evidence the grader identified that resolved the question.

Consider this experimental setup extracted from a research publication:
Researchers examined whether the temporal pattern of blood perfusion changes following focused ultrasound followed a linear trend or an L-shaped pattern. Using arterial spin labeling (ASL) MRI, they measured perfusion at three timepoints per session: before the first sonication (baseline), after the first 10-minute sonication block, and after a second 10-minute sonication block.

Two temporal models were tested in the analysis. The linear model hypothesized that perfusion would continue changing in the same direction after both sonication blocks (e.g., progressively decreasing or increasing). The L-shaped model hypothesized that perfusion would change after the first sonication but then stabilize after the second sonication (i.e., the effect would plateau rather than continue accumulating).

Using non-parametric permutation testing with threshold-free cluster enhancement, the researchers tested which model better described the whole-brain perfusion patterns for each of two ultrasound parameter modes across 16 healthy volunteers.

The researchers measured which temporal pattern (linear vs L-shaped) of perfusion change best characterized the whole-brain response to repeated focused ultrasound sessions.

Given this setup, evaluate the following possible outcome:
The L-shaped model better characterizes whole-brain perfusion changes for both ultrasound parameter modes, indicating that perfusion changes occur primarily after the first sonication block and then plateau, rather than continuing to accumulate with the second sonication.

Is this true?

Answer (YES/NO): YES